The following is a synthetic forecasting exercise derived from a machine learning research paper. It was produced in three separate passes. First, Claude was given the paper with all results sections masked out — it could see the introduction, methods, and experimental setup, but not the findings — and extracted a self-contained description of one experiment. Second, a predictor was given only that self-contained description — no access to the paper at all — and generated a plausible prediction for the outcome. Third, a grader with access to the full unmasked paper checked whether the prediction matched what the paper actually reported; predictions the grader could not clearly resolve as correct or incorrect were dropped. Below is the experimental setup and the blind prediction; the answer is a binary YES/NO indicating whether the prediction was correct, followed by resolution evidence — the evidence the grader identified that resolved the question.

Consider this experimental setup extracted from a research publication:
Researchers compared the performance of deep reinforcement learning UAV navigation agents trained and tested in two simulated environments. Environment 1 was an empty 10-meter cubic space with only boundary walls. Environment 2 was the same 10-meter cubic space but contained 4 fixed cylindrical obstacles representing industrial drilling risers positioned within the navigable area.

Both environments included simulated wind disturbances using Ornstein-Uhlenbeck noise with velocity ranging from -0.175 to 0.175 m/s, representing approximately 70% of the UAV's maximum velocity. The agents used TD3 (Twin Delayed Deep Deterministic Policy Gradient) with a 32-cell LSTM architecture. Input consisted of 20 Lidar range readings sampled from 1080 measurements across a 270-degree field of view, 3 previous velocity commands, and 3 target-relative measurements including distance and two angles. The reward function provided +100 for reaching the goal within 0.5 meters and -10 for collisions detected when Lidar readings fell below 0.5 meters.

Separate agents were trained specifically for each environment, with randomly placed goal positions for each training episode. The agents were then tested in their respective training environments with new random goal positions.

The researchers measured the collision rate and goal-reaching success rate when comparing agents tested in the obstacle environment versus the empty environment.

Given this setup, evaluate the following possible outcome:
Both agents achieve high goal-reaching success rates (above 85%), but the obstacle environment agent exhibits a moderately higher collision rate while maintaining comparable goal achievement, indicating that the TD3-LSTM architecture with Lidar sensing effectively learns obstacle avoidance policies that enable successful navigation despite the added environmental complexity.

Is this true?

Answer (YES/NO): NO